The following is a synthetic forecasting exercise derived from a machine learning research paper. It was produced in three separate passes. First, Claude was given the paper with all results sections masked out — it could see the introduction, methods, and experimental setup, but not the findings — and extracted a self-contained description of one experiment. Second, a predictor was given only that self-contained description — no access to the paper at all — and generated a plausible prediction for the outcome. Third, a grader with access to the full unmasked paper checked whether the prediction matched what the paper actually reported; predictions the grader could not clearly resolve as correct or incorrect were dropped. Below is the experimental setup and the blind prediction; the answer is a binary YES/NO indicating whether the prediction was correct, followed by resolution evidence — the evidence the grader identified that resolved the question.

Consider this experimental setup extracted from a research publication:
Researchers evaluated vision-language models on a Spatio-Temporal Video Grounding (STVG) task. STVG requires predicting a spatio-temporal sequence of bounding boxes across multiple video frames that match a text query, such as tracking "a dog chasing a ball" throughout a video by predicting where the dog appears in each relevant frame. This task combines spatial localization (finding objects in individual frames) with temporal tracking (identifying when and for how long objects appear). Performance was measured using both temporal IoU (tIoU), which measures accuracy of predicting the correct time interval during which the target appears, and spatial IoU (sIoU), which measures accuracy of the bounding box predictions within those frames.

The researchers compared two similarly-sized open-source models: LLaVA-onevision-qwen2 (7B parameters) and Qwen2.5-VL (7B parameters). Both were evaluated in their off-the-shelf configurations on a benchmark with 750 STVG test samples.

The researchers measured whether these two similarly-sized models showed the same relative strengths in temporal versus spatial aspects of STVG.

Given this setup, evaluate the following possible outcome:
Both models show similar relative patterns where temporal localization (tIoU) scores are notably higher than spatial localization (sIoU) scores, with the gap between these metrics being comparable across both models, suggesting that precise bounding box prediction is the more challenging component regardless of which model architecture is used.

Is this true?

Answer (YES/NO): YES